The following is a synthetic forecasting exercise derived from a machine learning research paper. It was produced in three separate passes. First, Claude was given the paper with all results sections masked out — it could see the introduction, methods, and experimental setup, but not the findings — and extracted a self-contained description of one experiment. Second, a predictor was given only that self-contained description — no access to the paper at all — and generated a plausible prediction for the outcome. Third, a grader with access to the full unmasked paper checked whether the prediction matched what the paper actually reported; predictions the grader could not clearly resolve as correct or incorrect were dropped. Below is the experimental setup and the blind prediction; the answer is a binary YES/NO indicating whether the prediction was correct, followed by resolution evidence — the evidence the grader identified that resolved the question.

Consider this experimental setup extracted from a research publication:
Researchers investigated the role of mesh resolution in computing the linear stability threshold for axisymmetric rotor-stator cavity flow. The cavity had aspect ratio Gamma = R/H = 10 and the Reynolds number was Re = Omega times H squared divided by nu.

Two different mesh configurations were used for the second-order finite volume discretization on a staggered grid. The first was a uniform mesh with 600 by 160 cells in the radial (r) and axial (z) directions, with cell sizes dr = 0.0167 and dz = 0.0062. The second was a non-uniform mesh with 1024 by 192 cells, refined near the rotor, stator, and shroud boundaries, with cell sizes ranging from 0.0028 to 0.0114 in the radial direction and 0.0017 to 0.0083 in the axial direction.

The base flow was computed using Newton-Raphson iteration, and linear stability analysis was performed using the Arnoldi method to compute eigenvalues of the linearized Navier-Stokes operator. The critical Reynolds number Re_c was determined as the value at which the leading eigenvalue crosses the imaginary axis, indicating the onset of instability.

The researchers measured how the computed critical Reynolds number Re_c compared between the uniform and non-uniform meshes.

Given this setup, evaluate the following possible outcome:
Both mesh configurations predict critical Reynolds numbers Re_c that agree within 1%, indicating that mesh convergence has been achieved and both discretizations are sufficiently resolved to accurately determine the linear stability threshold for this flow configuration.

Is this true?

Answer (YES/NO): NO